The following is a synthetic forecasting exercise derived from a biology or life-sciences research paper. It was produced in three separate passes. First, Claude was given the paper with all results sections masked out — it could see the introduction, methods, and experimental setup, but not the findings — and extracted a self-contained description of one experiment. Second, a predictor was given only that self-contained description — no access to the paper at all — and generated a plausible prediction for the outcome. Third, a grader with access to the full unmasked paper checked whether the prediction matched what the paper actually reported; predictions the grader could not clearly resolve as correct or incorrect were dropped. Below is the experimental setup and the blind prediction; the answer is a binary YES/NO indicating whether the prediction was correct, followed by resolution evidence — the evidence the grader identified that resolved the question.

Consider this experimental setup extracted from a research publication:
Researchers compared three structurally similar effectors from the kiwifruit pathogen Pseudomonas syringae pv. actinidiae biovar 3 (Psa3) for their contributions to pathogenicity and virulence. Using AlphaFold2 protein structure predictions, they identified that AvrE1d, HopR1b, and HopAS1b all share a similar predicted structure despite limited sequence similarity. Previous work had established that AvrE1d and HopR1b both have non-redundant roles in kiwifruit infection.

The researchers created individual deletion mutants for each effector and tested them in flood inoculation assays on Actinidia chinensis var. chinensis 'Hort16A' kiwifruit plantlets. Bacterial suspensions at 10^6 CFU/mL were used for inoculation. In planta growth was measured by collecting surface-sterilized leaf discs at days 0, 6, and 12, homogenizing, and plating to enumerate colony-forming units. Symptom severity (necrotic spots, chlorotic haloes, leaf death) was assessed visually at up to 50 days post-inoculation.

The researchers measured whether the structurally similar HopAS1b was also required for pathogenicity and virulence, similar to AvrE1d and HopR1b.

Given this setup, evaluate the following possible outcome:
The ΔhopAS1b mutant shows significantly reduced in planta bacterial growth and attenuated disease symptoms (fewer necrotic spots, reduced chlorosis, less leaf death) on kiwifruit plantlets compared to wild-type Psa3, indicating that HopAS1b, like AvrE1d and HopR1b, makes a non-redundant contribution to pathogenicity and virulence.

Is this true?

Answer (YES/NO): NO